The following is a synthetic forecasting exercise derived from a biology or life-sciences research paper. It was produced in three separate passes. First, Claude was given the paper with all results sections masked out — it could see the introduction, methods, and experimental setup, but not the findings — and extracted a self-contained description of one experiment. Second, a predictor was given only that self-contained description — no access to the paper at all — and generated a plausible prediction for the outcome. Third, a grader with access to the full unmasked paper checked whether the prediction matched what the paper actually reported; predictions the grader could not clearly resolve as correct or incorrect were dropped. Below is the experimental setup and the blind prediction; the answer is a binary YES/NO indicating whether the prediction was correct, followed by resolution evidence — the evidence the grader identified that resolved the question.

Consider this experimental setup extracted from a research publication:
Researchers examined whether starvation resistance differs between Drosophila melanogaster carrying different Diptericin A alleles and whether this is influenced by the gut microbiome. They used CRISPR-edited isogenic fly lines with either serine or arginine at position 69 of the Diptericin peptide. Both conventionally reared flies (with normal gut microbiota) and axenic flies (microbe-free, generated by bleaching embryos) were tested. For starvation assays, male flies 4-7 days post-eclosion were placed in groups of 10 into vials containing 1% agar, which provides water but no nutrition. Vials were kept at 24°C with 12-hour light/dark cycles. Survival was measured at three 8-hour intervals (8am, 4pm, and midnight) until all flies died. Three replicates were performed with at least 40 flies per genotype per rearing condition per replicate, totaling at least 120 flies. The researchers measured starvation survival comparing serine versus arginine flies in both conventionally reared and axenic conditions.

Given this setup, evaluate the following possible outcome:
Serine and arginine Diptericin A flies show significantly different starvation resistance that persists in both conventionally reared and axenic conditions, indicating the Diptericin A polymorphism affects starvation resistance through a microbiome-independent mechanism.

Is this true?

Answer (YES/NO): YES